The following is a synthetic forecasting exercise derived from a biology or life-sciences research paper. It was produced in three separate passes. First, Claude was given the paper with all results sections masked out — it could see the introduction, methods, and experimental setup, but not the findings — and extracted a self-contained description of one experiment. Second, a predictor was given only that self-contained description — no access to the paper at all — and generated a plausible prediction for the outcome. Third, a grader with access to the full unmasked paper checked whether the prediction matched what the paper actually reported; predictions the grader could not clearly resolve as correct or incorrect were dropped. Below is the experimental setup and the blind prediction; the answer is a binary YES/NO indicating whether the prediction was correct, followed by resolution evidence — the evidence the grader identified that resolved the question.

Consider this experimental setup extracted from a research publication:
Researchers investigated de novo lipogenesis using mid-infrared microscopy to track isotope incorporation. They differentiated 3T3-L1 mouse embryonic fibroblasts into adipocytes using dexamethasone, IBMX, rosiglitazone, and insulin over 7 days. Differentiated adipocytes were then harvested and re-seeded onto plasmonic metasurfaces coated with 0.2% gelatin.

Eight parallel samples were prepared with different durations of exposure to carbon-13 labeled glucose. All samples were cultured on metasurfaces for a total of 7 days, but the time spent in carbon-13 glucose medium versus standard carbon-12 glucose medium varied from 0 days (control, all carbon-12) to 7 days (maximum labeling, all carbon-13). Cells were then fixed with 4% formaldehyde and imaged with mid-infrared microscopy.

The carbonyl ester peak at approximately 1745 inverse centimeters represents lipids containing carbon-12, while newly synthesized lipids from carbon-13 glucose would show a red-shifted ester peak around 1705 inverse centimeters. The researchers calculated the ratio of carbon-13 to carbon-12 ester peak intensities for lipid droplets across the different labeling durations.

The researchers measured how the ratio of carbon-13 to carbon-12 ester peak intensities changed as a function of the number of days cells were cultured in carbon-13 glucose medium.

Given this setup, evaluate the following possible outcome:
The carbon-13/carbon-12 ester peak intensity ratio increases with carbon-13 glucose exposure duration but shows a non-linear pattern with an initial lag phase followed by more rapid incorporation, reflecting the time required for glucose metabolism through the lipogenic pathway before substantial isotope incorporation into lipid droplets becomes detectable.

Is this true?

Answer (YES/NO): NO